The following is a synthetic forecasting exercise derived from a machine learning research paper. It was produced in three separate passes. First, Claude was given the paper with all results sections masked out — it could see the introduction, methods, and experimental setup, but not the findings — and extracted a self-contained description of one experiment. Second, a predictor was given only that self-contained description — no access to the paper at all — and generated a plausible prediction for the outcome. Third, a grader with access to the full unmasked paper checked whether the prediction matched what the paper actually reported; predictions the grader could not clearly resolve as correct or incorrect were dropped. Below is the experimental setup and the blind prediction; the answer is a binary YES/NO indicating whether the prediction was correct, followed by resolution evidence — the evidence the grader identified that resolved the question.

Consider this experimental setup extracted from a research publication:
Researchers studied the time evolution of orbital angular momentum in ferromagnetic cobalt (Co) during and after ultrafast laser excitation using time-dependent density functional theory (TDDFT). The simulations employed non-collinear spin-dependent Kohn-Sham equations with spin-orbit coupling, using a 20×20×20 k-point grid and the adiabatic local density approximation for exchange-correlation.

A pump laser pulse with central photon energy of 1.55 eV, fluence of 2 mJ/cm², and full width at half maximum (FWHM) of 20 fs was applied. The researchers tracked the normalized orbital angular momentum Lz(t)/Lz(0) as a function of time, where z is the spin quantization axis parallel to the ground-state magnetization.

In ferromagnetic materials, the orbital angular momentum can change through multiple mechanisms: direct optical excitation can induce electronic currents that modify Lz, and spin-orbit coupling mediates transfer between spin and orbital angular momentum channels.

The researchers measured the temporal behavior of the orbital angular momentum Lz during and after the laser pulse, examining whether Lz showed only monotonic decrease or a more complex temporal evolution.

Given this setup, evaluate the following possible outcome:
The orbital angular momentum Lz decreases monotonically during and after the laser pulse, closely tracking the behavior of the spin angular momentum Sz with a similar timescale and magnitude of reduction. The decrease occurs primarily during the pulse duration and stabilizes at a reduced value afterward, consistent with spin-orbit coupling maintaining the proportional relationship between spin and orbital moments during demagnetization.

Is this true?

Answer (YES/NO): NO